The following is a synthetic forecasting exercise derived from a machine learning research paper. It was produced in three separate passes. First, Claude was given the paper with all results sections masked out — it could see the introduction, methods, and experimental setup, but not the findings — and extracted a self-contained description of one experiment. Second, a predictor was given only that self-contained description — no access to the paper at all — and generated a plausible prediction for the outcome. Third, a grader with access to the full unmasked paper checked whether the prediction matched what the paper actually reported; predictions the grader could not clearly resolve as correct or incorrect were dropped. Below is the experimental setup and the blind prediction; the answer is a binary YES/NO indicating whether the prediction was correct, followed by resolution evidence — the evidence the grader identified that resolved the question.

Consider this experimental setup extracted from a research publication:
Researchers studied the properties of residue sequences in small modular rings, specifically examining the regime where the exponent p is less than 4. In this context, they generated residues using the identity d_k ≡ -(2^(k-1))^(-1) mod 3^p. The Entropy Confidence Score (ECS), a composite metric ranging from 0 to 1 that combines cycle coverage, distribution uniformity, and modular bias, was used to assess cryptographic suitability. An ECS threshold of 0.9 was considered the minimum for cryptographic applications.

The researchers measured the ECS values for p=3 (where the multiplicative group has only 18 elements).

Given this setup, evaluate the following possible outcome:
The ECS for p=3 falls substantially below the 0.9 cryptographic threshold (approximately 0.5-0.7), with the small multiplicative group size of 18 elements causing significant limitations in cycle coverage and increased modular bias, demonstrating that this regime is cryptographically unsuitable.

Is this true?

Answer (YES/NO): NO